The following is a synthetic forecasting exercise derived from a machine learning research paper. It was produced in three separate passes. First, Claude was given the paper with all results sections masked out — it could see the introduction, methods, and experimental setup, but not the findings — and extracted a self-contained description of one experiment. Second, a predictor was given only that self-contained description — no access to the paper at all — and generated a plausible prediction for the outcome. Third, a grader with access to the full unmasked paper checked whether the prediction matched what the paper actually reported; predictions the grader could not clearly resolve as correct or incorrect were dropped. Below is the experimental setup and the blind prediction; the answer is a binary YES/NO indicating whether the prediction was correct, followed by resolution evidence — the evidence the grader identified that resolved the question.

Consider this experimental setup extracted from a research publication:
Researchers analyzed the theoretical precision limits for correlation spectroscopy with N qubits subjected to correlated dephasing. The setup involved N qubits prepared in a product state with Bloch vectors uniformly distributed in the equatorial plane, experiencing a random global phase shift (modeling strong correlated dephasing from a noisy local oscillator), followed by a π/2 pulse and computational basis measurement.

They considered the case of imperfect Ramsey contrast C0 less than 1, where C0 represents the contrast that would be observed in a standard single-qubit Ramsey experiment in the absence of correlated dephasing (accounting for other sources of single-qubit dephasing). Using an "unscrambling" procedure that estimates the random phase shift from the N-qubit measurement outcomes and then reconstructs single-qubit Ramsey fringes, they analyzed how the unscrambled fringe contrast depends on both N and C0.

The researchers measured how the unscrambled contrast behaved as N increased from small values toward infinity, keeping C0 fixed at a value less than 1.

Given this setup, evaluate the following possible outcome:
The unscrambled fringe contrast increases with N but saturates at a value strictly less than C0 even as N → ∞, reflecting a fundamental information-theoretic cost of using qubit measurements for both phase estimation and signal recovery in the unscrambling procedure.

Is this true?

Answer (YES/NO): NO